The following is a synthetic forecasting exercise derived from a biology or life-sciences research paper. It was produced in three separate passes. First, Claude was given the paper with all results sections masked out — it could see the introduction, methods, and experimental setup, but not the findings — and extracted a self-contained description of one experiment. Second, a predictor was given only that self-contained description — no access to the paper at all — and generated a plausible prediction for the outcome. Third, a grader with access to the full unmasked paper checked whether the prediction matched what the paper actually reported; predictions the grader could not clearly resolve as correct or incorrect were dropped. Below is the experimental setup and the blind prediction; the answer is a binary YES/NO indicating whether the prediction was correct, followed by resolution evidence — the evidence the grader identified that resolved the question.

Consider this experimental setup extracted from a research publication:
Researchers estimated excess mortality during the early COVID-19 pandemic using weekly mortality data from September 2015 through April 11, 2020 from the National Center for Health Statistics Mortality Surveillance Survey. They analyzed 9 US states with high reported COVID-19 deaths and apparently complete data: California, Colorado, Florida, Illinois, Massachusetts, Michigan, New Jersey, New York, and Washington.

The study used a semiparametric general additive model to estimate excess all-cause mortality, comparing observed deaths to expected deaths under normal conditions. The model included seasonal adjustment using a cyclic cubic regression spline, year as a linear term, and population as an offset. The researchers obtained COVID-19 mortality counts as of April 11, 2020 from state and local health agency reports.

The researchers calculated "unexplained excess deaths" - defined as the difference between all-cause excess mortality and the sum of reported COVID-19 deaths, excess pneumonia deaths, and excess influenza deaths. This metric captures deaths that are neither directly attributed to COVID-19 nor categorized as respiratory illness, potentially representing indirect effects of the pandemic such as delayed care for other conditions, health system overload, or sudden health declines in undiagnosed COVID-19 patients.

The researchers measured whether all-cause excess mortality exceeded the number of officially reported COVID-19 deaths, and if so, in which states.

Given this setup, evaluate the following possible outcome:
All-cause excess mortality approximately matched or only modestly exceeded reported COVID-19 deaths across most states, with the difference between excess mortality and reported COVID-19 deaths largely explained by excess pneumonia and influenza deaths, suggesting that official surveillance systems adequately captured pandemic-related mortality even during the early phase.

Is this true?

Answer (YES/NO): NO